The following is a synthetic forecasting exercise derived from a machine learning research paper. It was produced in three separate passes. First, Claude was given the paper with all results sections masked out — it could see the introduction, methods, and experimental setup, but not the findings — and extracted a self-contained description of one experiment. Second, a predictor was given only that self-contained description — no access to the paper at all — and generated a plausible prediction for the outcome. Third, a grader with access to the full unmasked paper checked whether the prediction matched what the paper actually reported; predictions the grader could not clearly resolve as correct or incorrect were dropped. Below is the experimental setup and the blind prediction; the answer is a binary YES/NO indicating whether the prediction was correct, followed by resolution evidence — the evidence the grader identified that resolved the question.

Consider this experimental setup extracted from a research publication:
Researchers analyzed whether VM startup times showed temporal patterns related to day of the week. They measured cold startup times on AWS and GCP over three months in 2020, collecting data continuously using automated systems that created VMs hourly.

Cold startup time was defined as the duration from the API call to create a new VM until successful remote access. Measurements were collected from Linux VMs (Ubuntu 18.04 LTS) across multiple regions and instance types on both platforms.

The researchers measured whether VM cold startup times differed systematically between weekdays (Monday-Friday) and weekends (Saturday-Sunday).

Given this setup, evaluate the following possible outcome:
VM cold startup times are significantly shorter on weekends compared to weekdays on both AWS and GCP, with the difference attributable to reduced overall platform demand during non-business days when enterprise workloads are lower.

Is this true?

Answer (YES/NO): NO